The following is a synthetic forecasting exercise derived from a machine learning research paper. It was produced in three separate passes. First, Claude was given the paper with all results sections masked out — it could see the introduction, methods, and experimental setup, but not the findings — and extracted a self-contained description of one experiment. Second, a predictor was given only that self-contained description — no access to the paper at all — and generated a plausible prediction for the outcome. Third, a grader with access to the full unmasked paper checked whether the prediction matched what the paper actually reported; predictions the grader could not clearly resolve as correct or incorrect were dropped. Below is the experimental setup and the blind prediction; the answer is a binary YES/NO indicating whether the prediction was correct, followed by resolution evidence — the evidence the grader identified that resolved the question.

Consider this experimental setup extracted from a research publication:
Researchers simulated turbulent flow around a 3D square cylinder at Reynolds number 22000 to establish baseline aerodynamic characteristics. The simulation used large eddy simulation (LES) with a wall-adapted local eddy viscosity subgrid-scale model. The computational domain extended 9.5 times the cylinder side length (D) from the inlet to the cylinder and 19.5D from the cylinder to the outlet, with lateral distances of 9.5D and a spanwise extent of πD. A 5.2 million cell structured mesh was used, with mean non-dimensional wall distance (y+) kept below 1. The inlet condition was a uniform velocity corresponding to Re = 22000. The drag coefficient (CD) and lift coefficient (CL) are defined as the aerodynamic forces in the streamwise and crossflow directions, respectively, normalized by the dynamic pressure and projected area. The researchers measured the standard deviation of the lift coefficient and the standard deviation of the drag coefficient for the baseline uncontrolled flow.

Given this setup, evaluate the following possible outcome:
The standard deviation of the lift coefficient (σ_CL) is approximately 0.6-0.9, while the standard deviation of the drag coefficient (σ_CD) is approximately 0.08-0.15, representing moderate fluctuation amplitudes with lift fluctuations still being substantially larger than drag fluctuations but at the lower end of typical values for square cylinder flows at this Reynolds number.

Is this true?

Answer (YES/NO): NO